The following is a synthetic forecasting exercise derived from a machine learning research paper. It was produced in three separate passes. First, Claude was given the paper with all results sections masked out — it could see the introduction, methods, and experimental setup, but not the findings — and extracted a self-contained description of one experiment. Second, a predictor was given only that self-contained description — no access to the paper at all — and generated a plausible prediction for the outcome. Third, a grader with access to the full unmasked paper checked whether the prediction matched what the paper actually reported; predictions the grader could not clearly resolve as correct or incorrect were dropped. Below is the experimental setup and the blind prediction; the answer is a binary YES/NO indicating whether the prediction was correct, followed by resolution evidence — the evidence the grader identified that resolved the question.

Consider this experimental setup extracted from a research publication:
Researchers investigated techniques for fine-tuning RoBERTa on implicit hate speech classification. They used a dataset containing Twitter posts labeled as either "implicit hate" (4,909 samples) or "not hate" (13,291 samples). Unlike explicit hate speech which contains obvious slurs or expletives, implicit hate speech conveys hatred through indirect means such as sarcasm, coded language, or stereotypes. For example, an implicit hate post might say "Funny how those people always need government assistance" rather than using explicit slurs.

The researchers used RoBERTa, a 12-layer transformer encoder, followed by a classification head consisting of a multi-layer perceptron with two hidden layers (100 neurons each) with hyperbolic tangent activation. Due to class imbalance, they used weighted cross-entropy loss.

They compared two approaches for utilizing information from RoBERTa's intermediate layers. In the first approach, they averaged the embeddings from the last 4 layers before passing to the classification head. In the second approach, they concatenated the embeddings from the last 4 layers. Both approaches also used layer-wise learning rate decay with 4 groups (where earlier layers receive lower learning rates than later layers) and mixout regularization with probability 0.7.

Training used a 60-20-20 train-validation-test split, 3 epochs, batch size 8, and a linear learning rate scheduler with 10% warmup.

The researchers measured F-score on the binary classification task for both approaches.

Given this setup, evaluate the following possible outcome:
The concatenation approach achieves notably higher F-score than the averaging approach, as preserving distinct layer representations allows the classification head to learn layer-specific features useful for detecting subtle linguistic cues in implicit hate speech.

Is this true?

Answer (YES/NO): NO